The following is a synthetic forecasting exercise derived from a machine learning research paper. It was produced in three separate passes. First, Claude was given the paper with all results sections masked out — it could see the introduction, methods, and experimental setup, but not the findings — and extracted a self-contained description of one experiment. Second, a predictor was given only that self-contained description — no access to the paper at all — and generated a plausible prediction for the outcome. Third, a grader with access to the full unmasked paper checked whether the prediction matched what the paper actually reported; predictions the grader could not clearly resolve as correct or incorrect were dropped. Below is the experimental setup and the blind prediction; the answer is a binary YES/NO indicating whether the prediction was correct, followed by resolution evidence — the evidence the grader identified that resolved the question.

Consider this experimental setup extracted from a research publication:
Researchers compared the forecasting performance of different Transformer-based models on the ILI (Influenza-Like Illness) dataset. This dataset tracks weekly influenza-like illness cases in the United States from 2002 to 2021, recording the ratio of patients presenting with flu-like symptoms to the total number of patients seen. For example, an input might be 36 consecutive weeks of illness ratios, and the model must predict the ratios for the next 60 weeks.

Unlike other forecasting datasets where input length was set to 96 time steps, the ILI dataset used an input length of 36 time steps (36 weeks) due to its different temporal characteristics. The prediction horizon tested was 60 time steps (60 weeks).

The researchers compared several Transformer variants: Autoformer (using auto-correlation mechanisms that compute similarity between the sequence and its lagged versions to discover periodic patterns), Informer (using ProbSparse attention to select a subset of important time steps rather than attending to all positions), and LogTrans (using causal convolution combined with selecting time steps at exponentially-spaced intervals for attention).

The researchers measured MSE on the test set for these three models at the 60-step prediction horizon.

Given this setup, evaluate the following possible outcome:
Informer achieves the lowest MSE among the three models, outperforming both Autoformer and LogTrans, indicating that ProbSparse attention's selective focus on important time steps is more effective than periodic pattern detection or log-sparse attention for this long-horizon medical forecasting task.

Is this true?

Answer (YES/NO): NO